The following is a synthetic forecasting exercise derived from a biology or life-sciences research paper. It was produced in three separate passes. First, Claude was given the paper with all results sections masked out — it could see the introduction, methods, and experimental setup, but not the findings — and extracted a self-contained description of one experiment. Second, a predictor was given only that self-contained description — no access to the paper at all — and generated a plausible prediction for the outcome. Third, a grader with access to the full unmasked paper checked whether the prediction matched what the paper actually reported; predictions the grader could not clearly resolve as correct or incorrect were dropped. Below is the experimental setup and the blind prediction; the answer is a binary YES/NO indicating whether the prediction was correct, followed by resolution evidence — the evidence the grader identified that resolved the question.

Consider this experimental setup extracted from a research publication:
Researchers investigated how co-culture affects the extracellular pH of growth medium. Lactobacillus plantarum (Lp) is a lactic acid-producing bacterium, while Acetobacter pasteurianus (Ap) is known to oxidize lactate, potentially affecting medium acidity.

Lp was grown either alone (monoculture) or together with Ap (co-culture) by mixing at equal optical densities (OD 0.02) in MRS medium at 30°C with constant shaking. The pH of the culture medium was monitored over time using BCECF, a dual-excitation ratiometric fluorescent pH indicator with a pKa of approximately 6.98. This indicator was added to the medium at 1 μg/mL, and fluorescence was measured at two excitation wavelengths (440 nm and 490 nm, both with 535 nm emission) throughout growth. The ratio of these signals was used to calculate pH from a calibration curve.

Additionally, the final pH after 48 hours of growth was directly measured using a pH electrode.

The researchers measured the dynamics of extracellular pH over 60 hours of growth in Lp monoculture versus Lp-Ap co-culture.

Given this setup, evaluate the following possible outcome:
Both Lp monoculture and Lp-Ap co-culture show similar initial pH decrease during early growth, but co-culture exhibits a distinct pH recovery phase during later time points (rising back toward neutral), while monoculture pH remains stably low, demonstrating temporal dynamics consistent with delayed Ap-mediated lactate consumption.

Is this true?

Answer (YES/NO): YES